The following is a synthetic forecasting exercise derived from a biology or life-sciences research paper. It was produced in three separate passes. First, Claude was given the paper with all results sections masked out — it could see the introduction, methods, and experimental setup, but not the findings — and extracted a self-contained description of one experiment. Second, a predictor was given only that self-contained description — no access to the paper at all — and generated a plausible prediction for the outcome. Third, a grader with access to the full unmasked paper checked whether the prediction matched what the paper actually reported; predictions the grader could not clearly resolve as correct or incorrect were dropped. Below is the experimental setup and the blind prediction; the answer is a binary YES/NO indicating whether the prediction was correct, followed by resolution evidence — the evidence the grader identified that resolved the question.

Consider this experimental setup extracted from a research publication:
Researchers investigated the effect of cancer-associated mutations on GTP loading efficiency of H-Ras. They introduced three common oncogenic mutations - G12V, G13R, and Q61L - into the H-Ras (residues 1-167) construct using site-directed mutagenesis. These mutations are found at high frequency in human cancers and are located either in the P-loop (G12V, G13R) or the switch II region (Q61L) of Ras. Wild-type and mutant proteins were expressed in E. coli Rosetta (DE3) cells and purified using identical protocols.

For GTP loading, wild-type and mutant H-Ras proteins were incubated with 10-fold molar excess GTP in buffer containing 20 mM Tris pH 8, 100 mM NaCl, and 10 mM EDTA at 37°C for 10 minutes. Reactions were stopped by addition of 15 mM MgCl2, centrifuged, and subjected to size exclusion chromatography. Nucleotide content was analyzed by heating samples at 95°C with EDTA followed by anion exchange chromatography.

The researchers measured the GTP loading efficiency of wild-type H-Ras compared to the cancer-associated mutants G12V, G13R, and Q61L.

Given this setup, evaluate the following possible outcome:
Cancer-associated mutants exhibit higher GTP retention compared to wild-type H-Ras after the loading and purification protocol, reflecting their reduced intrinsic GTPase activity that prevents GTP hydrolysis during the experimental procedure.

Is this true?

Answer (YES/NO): NO